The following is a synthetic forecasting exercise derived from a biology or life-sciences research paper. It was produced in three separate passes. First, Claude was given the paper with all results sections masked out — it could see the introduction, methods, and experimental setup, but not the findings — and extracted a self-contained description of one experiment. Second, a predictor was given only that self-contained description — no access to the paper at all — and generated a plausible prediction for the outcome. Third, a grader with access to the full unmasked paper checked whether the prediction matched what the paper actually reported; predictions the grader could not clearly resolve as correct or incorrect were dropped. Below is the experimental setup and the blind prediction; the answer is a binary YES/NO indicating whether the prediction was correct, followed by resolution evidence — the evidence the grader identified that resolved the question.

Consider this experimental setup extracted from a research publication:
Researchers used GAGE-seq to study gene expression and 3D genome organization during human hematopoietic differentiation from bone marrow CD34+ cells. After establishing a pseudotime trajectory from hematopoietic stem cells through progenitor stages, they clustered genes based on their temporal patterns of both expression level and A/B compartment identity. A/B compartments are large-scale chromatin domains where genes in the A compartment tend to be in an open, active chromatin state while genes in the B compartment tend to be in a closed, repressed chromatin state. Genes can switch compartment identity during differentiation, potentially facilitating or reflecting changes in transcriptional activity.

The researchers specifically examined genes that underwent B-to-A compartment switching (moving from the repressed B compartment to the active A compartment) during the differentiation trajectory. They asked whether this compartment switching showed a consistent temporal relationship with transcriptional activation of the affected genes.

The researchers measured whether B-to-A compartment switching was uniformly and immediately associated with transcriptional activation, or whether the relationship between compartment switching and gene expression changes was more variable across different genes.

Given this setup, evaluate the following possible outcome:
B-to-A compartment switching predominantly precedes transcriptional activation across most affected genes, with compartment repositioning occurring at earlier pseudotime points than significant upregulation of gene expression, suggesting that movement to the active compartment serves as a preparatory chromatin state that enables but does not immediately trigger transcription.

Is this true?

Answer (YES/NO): NO